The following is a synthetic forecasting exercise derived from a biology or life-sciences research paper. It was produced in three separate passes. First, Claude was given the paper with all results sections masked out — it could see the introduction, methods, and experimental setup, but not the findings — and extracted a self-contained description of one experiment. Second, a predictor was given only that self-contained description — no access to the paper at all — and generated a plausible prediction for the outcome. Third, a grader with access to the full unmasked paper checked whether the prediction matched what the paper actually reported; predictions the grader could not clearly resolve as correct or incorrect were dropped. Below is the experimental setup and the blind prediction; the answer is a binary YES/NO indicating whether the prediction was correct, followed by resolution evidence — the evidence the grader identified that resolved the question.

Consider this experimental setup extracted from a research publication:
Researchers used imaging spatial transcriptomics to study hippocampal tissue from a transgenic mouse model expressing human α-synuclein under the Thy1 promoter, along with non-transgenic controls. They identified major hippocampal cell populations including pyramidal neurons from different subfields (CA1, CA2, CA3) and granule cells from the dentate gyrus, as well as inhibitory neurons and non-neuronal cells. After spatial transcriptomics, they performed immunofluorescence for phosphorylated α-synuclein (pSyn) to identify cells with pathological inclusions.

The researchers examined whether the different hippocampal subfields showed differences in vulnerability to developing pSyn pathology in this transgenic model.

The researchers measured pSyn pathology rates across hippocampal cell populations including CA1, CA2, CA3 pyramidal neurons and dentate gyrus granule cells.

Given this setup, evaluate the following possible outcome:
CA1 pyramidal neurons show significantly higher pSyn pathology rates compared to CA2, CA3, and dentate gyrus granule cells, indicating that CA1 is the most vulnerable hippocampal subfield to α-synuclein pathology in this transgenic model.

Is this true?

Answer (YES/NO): YES